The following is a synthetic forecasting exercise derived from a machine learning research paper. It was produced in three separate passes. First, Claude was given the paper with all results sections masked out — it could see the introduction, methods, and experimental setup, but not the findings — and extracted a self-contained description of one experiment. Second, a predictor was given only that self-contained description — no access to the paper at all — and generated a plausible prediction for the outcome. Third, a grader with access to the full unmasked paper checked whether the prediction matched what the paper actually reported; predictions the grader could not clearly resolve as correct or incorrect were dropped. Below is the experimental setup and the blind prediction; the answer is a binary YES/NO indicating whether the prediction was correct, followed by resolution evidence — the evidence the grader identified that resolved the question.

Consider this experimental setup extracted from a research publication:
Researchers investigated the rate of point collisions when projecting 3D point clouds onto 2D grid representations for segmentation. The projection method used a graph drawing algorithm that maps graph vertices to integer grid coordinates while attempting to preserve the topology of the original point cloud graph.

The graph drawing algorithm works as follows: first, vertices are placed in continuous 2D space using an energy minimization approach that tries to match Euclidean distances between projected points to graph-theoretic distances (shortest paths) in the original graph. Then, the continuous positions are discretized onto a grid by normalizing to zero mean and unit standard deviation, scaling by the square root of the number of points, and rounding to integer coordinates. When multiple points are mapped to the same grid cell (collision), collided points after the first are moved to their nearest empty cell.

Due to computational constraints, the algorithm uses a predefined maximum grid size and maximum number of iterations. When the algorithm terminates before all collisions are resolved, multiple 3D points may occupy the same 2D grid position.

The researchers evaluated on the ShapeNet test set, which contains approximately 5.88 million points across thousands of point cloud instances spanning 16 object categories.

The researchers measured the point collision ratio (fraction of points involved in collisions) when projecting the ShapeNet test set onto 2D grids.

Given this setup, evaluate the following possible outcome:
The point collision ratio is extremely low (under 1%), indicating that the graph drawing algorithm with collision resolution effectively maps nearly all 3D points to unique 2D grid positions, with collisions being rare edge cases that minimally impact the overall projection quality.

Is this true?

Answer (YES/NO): YES